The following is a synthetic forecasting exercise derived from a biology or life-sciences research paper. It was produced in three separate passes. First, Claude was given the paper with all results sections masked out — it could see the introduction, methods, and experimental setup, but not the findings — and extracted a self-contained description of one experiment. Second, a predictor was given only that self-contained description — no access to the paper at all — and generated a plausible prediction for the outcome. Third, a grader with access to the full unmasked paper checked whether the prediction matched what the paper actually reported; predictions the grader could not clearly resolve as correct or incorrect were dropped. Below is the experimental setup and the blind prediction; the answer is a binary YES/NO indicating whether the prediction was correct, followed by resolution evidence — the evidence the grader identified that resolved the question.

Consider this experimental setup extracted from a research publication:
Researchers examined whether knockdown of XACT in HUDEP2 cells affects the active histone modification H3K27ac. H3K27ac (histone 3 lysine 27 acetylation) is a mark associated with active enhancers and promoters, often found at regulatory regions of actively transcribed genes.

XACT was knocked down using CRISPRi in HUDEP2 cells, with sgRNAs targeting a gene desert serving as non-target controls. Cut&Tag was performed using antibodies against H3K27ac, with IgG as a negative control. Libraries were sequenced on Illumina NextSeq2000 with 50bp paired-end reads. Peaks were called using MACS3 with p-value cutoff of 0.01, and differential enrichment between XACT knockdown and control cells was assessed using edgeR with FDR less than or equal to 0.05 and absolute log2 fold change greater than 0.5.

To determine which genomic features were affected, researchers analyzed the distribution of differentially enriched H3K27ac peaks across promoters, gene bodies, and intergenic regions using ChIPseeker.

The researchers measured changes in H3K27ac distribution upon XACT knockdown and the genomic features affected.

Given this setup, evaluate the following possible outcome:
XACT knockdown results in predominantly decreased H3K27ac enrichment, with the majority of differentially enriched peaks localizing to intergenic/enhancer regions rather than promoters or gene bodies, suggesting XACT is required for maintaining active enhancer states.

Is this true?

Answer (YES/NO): NO